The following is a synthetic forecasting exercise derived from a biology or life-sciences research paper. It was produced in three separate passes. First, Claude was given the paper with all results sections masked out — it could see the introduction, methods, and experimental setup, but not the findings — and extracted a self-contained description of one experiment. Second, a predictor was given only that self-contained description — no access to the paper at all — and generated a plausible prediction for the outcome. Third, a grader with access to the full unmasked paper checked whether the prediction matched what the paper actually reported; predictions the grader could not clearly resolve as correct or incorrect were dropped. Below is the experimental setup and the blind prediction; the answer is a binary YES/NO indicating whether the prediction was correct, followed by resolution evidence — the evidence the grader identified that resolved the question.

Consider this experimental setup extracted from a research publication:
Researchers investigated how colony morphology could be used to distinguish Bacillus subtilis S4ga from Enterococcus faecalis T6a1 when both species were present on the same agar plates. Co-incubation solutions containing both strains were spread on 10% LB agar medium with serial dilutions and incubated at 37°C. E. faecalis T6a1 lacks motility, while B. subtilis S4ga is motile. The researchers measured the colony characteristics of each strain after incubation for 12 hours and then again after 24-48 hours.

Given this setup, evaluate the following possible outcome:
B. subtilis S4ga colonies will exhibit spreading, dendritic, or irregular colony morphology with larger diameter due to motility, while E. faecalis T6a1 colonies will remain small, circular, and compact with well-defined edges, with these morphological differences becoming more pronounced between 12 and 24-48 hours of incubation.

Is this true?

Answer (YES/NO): NO